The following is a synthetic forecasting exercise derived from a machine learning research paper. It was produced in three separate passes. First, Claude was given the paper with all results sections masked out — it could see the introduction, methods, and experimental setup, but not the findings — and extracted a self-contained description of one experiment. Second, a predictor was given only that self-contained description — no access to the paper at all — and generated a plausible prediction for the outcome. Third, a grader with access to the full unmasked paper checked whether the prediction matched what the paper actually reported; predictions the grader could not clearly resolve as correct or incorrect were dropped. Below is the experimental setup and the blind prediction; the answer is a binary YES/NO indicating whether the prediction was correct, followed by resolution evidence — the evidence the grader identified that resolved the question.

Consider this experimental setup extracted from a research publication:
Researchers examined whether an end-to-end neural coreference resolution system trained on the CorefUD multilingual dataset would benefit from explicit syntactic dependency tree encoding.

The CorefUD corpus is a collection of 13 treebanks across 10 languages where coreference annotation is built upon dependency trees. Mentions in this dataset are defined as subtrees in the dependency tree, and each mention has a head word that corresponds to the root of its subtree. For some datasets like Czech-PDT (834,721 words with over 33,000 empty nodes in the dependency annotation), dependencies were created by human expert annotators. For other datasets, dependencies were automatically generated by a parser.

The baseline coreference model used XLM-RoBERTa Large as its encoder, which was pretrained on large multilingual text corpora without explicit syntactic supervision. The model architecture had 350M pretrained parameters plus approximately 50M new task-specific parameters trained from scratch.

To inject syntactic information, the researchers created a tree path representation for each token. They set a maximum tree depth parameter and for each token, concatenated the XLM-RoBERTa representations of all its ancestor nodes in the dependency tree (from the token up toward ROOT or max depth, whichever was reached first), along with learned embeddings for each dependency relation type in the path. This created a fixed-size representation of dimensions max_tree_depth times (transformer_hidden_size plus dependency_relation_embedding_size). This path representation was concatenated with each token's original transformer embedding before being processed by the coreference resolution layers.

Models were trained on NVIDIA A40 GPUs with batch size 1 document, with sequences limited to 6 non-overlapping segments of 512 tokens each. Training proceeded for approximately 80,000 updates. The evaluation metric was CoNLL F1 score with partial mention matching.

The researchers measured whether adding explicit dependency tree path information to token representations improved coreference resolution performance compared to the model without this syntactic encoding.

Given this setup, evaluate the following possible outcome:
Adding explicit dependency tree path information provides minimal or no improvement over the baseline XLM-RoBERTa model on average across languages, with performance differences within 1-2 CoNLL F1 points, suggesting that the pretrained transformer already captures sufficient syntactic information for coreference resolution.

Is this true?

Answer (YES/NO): NO